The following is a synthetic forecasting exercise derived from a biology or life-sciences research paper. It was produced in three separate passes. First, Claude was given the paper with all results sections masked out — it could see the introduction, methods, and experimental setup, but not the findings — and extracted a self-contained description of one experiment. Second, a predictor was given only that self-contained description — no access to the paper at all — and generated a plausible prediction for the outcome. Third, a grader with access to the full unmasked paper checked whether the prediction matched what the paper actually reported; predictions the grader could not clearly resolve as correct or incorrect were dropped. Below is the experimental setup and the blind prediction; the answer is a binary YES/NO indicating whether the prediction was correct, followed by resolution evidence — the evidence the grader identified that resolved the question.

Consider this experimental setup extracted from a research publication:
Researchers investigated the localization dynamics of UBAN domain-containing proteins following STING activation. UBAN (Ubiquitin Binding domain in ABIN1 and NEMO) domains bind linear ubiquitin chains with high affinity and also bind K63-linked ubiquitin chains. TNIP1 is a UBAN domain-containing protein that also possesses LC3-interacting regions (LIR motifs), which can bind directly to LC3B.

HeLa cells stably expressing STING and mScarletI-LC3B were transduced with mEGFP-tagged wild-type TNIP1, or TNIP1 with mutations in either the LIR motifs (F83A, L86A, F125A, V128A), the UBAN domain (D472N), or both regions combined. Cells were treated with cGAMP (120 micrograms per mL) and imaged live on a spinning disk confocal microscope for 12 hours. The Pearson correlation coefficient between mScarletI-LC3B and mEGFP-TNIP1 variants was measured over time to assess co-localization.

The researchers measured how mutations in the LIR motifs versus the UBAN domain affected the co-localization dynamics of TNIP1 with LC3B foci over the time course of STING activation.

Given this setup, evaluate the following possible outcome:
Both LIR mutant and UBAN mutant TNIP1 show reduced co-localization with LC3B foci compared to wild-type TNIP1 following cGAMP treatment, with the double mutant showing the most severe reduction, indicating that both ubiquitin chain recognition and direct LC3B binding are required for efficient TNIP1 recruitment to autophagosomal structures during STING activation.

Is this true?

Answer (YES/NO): NO